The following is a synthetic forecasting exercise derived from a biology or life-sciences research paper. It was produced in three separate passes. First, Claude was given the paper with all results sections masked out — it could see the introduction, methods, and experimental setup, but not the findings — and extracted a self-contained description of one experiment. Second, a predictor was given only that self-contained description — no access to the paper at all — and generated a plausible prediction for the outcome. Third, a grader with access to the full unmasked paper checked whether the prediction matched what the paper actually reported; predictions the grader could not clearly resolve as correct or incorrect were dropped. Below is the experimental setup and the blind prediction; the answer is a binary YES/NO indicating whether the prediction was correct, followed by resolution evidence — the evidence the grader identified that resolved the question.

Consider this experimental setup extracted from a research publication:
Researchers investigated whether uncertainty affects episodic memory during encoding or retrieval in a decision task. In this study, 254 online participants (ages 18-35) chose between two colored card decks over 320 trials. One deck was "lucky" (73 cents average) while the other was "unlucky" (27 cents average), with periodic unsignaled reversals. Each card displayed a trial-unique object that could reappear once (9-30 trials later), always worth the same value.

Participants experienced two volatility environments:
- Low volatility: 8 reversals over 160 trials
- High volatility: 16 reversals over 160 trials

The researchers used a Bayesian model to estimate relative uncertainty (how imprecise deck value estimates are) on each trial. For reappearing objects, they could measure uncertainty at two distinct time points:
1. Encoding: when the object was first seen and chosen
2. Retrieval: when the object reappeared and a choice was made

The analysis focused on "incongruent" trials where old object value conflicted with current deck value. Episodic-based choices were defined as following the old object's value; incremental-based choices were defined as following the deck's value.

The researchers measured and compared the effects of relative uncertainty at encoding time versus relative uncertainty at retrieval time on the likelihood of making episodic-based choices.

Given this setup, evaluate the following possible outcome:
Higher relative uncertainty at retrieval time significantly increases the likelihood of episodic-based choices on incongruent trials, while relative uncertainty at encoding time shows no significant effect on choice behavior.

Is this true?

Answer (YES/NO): YES